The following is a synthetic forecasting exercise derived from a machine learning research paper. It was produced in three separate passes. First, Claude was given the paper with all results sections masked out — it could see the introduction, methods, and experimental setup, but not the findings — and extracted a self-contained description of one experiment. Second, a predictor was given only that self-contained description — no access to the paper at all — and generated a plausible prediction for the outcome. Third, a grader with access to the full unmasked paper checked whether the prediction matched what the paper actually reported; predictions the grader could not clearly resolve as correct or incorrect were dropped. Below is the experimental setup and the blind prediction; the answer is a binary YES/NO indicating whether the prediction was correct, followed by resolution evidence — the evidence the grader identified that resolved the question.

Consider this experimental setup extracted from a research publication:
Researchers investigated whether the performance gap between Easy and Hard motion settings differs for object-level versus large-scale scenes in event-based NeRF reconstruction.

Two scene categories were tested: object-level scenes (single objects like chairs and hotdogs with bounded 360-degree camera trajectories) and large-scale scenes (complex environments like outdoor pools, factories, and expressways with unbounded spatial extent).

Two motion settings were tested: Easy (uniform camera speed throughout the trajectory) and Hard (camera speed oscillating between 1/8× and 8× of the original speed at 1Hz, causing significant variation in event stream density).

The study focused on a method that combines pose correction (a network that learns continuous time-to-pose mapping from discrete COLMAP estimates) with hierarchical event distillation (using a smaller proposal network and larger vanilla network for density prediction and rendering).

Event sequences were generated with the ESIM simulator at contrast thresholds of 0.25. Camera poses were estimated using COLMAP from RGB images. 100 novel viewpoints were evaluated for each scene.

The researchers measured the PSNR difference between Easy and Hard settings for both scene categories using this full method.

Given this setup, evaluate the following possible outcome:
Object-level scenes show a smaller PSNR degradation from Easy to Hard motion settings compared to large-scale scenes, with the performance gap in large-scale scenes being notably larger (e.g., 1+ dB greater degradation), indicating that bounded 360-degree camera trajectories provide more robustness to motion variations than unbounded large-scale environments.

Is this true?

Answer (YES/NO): NO